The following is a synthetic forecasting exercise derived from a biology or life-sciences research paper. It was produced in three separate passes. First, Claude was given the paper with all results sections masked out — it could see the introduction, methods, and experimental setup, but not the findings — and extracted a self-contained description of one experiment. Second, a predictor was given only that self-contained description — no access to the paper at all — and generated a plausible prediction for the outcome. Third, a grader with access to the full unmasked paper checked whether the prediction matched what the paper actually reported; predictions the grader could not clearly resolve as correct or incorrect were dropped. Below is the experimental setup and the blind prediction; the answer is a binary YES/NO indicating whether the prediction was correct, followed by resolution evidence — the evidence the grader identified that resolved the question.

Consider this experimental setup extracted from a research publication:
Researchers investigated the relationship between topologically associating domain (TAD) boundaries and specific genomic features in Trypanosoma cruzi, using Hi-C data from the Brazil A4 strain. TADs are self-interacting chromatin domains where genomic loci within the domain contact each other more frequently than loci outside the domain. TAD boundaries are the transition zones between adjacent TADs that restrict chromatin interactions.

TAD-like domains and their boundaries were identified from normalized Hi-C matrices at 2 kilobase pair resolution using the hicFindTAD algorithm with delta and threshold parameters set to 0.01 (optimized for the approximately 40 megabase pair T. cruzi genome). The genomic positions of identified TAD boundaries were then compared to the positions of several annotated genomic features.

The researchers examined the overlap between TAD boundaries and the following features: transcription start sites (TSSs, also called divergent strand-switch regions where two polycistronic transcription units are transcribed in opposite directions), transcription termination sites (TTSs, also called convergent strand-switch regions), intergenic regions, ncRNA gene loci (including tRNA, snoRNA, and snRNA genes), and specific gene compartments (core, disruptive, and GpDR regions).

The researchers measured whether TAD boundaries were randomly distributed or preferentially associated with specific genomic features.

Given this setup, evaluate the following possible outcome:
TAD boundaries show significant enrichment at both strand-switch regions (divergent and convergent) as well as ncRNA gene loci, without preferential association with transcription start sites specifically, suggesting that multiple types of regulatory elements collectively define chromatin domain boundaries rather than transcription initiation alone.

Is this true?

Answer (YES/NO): NO